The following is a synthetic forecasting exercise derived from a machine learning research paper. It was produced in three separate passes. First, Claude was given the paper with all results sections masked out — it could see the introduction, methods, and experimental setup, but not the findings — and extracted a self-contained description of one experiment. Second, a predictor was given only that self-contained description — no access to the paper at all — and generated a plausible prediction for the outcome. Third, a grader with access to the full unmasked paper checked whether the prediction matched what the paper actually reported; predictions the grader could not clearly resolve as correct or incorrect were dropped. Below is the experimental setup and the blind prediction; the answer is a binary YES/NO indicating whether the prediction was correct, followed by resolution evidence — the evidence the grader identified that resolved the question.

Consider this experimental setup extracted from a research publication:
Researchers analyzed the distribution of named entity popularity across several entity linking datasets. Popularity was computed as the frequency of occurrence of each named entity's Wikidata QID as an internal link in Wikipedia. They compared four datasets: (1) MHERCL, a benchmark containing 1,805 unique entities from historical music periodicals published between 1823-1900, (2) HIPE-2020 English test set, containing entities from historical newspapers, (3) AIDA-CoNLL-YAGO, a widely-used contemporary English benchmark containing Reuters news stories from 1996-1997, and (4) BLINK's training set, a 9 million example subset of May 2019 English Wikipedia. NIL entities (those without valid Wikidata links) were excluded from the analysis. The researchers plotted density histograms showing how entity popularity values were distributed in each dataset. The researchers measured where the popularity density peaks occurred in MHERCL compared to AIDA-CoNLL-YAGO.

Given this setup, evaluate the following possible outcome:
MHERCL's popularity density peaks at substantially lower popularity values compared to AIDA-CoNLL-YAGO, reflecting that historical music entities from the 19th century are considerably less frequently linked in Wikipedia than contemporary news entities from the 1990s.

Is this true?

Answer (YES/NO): YES